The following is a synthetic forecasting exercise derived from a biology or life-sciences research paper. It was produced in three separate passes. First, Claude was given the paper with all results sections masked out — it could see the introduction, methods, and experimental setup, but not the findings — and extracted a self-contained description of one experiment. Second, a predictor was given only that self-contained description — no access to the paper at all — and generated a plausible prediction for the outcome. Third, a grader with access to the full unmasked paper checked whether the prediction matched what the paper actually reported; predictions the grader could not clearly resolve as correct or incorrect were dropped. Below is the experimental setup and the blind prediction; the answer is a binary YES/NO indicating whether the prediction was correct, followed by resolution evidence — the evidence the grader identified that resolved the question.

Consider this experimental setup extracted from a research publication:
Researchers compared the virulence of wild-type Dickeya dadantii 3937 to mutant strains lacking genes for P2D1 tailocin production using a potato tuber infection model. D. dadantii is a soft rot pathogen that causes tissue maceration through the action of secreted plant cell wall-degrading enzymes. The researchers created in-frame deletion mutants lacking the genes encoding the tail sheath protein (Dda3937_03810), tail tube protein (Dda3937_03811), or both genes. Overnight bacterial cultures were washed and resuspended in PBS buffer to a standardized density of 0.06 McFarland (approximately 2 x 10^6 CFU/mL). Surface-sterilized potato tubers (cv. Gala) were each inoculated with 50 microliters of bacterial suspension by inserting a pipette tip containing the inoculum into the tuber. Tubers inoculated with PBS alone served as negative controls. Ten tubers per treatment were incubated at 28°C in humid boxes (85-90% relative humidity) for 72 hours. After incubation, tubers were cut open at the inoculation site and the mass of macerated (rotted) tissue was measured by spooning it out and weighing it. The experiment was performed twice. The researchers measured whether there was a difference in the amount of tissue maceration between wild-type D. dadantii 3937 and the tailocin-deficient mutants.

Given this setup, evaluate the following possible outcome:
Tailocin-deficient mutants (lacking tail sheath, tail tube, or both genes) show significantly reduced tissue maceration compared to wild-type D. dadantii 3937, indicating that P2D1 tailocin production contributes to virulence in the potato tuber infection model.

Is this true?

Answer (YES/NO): NO